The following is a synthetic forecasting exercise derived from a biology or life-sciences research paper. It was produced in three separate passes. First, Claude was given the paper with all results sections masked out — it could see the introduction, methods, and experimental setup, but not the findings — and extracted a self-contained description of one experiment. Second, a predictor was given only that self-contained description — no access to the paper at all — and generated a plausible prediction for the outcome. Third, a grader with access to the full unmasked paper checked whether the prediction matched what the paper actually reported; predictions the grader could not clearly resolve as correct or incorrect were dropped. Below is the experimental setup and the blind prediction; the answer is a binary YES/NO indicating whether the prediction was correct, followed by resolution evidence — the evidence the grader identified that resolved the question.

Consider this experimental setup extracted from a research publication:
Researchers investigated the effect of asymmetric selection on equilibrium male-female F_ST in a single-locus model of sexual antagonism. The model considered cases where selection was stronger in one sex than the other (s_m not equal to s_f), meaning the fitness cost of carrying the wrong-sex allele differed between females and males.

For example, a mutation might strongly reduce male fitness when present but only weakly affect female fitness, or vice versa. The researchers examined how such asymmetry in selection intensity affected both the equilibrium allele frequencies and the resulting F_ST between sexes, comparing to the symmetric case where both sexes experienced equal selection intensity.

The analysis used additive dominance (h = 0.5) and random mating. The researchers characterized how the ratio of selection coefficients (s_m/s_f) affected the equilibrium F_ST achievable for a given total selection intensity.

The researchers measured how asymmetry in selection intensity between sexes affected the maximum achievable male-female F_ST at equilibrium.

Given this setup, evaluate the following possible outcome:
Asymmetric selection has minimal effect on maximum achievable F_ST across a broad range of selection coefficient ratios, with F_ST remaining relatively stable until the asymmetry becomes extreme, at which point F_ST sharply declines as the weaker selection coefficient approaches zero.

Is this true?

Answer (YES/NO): NO